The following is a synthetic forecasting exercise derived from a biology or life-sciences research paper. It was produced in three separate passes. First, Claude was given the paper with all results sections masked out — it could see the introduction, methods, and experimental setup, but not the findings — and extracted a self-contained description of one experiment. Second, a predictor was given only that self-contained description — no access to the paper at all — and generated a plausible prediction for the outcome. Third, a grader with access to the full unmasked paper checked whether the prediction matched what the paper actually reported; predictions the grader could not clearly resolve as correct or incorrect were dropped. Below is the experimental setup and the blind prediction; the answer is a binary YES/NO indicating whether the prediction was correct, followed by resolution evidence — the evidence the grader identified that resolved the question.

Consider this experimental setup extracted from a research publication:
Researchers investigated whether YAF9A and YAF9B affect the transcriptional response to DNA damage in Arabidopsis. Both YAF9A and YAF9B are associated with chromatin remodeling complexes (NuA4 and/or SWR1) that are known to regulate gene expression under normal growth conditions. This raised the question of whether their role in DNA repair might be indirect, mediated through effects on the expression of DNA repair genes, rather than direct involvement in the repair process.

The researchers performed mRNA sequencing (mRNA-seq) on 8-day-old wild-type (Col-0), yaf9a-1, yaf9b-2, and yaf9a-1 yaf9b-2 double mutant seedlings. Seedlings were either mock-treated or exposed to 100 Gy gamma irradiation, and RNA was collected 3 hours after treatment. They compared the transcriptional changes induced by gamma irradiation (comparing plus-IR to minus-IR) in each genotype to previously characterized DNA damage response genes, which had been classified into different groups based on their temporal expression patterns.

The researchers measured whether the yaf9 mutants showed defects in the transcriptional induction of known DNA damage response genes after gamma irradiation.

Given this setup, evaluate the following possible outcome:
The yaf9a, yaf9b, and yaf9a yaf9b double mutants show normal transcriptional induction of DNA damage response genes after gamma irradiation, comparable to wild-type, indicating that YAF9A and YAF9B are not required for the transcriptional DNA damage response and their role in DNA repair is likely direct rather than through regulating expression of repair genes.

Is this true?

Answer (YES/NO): YES